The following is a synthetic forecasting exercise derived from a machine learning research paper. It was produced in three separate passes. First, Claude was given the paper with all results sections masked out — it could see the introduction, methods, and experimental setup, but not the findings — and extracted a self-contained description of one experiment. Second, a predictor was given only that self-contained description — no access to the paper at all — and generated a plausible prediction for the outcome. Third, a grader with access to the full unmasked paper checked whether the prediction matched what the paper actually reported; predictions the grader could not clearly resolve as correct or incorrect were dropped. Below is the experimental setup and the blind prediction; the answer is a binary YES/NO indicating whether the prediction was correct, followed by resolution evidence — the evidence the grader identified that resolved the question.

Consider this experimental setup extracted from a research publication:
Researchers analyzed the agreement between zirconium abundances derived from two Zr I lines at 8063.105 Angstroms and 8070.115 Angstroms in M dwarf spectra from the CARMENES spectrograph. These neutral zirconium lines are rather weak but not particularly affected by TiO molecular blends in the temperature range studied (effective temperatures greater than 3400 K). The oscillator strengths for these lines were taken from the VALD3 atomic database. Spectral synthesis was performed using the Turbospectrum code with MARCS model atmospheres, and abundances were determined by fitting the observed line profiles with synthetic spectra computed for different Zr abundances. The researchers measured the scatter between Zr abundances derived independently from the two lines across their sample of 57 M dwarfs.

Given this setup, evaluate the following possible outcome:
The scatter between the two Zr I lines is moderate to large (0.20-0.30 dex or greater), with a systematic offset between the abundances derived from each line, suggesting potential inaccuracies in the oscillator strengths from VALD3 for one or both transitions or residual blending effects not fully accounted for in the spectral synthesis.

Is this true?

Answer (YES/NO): NO